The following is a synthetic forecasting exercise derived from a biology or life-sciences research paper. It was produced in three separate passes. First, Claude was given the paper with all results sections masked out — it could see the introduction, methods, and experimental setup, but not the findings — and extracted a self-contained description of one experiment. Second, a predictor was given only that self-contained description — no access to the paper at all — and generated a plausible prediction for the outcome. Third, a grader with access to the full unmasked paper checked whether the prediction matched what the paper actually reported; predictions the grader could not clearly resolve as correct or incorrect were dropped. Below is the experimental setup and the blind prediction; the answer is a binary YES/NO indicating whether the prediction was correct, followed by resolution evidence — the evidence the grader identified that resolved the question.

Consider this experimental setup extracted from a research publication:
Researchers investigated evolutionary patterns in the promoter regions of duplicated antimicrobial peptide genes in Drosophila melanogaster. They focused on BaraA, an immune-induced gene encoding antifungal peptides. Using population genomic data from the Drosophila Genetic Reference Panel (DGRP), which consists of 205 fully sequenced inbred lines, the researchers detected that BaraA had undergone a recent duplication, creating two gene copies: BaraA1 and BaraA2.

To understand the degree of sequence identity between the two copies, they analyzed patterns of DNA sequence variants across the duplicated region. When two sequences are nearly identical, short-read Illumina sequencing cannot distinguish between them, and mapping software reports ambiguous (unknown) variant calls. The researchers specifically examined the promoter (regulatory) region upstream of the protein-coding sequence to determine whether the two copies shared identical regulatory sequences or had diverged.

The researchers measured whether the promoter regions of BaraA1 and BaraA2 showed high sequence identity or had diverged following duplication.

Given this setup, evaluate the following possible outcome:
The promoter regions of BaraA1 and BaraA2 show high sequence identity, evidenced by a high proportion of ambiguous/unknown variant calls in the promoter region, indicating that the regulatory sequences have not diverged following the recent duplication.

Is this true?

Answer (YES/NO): YES